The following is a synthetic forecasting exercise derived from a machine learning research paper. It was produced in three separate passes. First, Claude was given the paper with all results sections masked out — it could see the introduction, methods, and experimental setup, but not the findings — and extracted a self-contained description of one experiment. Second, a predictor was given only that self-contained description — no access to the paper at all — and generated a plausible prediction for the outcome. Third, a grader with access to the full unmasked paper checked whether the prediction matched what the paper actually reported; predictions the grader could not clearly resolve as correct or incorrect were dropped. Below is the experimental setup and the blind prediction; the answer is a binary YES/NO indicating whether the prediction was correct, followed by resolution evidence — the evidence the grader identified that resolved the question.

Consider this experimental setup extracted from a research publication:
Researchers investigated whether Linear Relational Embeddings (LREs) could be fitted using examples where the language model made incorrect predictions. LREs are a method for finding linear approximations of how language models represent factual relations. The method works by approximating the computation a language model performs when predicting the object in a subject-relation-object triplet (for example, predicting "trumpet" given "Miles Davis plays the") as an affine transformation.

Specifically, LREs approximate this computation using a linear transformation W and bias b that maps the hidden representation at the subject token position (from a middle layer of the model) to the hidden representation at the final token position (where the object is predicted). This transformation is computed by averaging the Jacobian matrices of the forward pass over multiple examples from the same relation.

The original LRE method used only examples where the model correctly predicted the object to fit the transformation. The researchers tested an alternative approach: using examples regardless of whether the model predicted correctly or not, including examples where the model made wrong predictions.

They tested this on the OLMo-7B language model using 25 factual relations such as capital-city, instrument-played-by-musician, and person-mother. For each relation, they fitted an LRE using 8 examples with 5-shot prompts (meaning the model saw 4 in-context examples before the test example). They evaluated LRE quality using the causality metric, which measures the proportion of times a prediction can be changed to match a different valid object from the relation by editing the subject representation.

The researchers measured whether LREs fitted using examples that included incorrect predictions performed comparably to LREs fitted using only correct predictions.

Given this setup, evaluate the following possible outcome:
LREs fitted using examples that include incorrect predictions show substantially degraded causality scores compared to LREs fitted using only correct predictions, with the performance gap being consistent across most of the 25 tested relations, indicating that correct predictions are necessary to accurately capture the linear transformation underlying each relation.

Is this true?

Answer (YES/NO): NO